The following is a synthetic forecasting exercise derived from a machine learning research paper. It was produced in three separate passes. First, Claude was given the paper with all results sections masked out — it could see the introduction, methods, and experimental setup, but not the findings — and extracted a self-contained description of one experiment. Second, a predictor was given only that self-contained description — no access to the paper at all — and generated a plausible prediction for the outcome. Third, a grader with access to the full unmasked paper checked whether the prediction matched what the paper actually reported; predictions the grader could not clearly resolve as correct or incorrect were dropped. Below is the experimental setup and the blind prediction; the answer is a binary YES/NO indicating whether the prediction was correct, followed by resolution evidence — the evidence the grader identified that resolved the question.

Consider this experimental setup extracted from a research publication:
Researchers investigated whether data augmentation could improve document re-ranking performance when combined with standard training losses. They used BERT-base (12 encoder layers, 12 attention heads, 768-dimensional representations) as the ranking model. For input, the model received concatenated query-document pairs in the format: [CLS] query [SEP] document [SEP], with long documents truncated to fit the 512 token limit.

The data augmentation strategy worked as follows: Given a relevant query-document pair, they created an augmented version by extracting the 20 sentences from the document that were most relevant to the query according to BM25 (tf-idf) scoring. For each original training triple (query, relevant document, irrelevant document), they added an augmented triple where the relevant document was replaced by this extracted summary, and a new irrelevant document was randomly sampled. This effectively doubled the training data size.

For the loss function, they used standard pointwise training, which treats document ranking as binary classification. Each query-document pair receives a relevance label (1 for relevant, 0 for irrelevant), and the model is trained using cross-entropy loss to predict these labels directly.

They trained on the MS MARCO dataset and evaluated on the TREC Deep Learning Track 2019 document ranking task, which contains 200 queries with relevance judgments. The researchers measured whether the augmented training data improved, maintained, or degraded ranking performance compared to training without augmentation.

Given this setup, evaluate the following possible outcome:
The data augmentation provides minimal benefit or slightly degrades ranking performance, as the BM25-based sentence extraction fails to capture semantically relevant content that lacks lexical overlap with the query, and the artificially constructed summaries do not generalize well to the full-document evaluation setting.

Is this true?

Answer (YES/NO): YES